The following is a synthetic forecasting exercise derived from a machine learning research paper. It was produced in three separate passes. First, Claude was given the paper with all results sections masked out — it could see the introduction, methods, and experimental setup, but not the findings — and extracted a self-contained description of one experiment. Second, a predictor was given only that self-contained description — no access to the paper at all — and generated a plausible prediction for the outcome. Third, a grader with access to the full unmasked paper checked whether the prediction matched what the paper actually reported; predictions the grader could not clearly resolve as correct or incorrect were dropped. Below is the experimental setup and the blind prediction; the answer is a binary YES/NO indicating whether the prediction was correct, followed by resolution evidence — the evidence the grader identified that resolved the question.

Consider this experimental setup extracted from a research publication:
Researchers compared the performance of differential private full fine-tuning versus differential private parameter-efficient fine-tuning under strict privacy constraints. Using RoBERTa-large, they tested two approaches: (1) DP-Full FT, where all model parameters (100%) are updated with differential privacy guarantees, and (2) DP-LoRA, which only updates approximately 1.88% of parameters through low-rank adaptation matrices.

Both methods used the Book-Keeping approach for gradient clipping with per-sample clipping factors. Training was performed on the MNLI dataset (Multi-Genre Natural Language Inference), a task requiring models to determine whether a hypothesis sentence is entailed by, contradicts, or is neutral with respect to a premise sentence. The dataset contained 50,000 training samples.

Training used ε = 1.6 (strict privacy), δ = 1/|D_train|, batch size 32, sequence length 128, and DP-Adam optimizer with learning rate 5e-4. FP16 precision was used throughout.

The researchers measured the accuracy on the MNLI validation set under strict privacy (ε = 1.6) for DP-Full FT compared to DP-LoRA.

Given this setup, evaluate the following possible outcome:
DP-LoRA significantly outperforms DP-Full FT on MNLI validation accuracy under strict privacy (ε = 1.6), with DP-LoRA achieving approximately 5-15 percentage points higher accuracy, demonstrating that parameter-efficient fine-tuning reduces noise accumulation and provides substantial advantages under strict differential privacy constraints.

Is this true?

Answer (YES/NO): NO